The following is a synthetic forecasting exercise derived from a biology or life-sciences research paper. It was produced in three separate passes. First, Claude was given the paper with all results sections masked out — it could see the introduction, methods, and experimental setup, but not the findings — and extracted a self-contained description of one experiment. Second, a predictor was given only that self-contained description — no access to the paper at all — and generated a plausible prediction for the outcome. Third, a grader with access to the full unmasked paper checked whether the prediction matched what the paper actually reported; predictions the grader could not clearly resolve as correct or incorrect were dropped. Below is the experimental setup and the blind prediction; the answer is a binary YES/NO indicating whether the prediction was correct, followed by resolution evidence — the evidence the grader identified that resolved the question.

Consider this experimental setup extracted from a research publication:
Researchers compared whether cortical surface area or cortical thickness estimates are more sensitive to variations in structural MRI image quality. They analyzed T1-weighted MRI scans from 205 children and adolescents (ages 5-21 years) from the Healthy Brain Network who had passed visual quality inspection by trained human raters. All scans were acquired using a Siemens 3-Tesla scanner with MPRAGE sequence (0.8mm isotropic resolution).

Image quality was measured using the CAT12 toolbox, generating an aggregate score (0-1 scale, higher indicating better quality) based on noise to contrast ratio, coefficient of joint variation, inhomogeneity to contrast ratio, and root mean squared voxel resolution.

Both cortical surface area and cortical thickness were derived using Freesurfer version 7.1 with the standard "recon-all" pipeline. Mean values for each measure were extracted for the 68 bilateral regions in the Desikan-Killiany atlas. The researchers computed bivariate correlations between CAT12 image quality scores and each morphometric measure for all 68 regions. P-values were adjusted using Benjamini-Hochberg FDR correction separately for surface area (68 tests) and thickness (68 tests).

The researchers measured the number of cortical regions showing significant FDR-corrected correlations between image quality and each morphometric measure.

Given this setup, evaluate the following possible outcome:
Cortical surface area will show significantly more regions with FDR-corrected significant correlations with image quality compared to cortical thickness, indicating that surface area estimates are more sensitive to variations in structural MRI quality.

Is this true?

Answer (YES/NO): NO